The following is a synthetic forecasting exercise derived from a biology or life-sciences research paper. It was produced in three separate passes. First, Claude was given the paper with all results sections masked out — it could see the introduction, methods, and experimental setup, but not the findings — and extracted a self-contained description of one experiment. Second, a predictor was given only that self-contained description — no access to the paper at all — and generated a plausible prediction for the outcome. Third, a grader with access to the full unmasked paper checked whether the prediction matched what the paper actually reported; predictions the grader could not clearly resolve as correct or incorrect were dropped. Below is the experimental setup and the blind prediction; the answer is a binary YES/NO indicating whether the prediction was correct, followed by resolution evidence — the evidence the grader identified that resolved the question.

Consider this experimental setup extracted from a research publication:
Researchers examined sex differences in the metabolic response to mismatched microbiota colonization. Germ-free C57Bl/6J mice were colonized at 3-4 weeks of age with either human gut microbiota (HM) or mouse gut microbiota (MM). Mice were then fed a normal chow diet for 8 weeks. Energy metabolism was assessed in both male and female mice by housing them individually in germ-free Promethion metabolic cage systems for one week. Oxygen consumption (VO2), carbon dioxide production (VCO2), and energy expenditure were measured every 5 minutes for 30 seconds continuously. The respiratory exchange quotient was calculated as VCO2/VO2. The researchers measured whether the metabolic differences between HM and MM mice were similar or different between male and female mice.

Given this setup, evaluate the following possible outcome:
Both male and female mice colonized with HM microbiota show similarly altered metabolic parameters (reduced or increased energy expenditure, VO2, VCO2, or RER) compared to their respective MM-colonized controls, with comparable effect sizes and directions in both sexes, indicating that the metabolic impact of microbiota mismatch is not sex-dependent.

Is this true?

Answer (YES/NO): NO